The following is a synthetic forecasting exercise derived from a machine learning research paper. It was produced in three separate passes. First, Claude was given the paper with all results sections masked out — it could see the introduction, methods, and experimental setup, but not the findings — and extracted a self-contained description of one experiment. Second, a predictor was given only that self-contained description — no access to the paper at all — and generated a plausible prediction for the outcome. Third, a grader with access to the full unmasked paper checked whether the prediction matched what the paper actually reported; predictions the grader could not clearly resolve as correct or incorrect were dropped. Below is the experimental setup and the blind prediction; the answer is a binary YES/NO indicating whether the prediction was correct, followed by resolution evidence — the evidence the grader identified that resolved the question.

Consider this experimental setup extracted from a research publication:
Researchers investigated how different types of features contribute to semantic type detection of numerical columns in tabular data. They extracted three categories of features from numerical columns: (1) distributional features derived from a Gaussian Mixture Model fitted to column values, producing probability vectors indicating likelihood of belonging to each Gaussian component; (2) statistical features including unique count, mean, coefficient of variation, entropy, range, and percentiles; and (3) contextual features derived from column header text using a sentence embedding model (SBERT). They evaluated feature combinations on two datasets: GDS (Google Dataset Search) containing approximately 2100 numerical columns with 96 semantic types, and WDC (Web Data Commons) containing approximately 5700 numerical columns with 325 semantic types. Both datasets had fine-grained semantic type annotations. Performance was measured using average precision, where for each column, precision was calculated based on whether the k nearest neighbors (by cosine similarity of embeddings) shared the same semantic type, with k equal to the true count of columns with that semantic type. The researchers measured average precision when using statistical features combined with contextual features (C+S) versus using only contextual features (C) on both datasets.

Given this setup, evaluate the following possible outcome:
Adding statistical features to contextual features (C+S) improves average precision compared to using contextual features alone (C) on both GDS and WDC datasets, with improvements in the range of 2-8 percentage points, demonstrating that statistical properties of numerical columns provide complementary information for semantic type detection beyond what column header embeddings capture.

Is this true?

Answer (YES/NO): NO